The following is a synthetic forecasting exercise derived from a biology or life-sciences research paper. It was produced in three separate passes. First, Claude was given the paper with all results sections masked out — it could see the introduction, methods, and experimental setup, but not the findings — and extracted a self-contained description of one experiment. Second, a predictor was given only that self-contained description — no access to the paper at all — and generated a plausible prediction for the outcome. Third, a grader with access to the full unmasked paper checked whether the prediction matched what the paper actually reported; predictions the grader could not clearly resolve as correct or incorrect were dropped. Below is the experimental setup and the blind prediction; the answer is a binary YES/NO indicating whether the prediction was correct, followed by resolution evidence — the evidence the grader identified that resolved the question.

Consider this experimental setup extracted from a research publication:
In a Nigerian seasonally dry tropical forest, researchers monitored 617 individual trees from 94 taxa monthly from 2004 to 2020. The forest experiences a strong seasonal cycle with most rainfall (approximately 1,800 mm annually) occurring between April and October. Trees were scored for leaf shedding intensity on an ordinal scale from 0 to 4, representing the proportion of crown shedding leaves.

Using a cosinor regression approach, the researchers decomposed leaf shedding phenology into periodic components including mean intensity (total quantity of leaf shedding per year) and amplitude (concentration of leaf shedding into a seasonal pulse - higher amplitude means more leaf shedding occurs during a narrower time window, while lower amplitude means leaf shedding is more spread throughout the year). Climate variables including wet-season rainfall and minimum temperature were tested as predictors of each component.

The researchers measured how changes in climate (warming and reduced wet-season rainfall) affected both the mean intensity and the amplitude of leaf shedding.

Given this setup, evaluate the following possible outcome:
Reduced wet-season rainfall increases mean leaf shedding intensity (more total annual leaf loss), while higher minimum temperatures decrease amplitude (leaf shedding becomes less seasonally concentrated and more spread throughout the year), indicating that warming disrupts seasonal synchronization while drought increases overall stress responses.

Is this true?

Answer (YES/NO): NO